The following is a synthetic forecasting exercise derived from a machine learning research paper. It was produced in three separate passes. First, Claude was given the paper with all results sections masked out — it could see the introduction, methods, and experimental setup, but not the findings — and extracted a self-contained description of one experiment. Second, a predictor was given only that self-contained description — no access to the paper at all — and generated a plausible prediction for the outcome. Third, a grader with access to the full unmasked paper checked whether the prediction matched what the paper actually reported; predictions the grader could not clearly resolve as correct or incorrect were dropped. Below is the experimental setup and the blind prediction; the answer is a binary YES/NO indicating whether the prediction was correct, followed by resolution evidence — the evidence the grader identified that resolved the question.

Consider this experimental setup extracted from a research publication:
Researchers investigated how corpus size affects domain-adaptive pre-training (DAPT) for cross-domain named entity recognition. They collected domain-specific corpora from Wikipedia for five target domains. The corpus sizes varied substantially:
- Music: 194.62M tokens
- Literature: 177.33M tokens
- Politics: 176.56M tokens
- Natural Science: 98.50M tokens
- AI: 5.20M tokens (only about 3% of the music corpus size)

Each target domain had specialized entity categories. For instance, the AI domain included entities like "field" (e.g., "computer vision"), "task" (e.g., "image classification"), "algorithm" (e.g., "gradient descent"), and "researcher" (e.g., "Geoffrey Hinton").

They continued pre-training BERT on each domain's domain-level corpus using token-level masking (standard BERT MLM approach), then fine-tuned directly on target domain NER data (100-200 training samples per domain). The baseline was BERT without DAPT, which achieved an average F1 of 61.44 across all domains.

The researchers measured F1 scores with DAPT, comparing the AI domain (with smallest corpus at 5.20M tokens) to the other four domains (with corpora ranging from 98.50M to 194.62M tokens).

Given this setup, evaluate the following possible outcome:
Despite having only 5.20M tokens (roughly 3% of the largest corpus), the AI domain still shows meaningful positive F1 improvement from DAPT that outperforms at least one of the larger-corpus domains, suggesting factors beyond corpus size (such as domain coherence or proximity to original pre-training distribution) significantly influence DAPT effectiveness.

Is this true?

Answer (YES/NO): YES